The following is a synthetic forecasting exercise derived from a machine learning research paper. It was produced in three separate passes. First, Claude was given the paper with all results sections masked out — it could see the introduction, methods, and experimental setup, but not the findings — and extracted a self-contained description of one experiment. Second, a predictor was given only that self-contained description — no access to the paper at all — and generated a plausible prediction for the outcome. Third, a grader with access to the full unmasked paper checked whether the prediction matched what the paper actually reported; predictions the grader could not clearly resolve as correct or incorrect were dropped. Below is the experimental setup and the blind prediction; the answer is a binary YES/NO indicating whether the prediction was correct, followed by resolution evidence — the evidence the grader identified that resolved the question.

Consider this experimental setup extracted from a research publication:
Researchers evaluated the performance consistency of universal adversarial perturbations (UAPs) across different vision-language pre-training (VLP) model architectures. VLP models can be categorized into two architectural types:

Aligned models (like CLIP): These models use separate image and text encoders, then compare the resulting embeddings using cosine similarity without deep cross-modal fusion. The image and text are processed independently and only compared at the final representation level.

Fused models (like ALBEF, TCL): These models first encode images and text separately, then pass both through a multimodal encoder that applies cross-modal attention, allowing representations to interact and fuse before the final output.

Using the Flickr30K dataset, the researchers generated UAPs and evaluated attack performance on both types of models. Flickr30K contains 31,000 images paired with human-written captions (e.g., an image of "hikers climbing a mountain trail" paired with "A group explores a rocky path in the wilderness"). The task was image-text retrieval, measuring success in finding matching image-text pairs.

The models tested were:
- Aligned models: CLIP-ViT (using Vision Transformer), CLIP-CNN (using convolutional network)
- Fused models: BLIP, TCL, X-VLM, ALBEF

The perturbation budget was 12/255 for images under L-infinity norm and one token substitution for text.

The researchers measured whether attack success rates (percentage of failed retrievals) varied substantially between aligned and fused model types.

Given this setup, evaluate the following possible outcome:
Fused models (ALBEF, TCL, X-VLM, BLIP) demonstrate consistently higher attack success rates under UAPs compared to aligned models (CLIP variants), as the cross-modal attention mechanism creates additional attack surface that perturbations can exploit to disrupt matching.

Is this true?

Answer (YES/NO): NO